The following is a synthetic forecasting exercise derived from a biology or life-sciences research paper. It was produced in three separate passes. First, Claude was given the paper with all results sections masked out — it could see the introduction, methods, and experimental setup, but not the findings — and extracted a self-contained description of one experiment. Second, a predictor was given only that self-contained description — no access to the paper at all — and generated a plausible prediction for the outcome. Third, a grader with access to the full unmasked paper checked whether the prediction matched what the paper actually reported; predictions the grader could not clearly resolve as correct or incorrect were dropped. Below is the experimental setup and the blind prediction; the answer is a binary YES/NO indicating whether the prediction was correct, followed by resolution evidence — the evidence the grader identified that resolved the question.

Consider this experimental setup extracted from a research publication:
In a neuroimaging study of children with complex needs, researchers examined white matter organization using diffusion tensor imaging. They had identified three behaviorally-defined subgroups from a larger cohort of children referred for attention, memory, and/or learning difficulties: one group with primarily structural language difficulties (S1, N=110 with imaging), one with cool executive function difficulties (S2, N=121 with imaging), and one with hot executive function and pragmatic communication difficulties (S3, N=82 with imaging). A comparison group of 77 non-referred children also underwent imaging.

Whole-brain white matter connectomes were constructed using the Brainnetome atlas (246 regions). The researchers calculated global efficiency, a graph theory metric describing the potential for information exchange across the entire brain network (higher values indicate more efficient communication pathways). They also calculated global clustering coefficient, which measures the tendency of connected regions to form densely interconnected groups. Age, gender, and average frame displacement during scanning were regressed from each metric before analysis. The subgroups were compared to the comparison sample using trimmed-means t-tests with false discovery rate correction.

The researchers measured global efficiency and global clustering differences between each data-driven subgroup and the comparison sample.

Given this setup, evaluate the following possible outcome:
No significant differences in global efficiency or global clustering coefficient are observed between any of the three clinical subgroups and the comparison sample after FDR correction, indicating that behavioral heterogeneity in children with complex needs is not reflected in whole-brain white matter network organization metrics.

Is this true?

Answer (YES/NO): NO